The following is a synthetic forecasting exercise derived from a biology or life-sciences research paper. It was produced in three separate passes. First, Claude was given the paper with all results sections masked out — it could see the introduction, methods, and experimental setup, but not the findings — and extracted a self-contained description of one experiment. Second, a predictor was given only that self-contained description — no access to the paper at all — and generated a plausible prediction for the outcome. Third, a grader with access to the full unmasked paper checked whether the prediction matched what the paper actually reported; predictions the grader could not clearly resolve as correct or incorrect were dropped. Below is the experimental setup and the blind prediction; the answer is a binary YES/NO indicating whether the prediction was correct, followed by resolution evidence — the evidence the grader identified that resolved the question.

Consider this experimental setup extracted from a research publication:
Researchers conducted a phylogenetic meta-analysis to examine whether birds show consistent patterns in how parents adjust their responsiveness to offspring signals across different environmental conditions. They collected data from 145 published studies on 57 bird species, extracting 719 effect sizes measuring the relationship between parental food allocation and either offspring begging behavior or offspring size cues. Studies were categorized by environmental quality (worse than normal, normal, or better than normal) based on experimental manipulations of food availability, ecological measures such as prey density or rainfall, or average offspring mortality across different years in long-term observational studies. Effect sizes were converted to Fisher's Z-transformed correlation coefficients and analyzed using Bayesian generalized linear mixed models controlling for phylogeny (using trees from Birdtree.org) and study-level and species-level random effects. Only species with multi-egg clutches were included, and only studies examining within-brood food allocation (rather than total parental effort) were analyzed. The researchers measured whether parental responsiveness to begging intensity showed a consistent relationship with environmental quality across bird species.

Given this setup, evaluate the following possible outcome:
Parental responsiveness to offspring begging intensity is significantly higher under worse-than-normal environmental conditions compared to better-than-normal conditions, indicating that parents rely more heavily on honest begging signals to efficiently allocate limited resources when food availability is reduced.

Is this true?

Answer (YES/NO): NO